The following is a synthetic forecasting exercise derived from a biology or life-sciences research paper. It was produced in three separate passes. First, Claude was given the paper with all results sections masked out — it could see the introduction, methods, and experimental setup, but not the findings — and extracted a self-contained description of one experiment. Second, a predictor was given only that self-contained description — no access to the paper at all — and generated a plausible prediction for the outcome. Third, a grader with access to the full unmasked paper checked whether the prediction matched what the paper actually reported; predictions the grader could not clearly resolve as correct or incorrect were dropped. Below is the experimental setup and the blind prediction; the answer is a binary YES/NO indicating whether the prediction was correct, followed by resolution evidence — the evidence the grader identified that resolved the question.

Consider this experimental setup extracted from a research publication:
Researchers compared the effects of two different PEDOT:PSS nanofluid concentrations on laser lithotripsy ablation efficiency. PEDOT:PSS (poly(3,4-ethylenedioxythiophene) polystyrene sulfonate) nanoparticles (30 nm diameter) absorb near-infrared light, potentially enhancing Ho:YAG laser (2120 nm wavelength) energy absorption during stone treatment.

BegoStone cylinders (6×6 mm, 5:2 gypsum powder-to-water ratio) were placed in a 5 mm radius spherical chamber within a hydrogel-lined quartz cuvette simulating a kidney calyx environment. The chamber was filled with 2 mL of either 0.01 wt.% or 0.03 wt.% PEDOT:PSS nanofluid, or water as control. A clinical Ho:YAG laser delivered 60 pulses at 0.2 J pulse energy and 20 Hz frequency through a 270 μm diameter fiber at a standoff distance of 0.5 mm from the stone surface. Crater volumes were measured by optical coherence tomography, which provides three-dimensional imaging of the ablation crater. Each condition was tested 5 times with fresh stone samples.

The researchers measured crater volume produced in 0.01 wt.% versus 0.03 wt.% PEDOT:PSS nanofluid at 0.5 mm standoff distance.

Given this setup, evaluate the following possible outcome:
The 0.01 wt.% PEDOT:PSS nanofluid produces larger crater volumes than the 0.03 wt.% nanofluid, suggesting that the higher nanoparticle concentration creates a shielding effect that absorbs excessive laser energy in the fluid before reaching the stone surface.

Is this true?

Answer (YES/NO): NO